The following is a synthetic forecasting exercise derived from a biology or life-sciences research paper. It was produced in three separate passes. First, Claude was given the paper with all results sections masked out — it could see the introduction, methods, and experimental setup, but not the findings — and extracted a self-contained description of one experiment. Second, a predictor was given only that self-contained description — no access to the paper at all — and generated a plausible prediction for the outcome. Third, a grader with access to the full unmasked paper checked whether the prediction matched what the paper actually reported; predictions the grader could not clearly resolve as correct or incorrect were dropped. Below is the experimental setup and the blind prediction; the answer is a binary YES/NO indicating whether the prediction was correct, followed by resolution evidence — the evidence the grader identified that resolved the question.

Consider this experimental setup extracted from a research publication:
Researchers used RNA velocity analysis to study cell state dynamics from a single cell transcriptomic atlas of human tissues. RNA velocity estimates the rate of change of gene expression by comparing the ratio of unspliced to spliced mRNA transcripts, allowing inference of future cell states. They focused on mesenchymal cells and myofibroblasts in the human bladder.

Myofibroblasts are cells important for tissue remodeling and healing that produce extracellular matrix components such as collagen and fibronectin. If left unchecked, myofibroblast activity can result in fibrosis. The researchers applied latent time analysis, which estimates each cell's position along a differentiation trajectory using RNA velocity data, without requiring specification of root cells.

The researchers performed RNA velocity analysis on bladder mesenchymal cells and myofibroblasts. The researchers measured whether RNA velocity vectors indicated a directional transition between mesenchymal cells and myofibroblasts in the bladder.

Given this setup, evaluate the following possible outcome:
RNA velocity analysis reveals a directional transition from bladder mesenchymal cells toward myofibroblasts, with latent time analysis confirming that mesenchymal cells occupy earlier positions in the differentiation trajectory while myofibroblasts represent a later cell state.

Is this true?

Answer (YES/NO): YES